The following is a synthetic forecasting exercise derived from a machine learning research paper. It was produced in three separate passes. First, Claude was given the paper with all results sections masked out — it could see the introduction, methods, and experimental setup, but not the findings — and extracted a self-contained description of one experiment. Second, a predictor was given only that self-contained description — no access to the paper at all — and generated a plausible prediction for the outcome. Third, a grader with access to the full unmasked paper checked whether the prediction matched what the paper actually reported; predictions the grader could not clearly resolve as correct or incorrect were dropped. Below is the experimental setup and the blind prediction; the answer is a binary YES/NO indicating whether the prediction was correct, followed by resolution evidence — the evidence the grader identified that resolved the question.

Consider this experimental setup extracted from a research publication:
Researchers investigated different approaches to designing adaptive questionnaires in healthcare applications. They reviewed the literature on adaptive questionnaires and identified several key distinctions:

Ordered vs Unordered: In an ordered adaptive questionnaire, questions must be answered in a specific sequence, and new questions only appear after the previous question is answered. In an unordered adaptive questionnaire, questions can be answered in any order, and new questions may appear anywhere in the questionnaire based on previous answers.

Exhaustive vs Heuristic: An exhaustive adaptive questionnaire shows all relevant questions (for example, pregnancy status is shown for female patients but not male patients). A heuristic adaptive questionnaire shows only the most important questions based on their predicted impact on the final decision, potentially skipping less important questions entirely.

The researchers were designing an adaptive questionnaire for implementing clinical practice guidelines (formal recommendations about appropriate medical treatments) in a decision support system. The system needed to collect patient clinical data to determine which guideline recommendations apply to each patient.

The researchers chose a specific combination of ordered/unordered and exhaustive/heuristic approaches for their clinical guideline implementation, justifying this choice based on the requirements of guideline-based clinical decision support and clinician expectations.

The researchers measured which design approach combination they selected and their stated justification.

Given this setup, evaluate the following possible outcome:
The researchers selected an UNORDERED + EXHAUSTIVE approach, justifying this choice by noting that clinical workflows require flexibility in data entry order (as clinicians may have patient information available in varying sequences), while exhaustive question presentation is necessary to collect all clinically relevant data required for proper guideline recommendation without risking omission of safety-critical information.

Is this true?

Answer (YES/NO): NO